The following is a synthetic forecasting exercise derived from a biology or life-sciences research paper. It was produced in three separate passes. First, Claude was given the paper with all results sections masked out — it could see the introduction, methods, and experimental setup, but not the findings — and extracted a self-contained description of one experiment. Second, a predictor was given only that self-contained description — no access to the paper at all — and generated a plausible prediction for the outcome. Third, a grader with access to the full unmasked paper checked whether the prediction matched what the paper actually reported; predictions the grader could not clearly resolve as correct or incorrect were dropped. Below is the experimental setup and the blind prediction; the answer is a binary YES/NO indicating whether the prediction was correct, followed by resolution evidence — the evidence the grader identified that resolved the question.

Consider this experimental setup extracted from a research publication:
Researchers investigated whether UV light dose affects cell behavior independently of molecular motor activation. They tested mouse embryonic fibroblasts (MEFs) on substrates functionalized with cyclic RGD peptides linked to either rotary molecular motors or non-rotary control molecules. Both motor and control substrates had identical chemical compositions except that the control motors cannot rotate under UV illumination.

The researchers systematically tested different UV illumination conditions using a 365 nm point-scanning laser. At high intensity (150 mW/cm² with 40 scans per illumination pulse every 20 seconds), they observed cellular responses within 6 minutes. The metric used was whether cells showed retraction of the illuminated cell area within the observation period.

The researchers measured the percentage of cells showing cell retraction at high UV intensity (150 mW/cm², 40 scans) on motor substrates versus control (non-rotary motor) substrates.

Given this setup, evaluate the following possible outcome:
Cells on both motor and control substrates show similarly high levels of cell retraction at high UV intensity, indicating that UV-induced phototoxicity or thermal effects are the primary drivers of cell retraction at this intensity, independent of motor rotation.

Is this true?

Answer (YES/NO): YES